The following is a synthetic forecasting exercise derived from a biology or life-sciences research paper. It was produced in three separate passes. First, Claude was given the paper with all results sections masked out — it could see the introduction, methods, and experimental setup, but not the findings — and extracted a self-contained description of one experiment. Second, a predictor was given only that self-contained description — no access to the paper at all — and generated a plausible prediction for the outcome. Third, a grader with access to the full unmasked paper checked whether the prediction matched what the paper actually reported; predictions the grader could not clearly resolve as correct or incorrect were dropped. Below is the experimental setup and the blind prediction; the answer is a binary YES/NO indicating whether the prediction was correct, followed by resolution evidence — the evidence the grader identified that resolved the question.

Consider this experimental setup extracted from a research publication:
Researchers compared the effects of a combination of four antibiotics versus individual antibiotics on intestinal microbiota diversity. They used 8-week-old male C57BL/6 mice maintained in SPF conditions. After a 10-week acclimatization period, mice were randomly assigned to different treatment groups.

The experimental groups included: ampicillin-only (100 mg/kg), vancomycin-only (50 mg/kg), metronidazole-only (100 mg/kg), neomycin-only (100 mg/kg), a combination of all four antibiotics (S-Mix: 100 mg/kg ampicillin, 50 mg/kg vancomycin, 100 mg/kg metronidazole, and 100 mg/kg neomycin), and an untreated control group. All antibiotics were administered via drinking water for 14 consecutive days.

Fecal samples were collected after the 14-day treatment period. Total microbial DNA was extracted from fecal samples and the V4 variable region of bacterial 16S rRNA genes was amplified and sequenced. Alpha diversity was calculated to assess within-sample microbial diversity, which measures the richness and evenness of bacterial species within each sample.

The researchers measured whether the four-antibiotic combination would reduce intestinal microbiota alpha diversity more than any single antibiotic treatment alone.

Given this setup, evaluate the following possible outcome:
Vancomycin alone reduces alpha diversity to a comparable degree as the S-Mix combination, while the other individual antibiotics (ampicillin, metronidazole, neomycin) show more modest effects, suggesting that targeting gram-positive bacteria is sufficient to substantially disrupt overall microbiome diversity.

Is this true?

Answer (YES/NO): NO